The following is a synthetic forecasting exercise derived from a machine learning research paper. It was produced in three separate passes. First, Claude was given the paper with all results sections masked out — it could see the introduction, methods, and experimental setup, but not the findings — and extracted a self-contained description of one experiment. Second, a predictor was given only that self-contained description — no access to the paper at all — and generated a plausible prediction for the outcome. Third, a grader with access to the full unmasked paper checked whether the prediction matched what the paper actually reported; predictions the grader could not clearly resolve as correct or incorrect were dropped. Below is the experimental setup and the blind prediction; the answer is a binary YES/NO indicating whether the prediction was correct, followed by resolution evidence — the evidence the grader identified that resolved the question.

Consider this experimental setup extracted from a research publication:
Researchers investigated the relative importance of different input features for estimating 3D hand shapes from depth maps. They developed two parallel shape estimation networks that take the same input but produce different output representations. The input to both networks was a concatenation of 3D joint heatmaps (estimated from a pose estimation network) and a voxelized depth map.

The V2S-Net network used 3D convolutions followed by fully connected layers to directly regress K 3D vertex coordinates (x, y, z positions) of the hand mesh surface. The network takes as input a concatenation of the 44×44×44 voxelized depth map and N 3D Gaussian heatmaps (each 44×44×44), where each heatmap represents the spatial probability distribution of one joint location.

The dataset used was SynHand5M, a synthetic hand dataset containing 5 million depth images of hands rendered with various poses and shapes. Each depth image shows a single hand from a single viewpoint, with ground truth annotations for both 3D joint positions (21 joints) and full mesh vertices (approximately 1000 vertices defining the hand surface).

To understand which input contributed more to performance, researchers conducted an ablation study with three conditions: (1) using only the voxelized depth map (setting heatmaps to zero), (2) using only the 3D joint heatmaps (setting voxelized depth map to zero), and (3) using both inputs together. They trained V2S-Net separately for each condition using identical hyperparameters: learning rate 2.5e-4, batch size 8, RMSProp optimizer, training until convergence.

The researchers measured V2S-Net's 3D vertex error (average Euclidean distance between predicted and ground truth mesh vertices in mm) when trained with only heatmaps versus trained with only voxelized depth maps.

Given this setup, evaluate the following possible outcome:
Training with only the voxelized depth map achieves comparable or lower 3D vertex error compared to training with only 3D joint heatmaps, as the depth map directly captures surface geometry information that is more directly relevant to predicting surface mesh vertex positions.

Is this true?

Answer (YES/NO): NO